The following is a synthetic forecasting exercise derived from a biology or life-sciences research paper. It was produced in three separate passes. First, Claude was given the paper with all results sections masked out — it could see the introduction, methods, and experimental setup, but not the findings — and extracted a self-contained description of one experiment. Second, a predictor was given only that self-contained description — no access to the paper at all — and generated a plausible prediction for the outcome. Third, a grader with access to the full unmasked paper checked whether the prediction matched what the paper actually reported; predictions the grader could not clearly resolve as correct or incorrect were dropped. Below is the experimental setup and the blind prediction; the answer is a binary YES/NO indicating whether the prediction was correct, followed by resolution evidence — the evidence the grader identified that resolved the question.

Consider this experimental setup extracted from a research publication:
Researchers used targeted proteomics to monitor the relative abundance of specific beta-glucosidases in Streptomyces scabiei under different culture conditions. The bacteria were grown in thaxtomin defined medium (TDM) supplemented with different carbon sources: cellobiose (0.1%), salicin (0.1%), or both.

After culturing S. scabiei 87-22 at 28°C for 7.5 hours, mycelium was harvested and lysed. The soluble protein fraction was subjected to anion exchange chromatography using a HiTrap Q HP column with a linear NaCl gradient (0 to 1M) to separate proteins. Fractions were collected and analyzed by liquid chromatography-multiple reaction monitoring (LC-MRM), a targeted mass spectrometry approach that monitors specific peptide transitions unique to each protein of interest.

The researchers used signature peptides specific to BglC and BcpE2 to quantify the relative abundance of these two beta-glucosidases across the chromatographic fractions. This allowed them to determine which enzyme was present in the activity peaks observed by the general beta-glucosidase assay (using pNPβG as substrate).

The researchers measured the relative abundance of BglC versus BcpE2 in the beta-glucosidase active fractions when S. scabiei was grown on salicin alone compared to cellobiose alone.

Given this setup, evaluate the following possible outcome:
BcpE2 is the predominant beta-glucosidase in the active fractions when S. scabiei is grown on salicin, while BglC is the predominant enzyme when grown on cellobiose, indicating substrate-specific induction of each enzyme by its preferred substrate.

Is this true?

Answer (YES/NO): YES